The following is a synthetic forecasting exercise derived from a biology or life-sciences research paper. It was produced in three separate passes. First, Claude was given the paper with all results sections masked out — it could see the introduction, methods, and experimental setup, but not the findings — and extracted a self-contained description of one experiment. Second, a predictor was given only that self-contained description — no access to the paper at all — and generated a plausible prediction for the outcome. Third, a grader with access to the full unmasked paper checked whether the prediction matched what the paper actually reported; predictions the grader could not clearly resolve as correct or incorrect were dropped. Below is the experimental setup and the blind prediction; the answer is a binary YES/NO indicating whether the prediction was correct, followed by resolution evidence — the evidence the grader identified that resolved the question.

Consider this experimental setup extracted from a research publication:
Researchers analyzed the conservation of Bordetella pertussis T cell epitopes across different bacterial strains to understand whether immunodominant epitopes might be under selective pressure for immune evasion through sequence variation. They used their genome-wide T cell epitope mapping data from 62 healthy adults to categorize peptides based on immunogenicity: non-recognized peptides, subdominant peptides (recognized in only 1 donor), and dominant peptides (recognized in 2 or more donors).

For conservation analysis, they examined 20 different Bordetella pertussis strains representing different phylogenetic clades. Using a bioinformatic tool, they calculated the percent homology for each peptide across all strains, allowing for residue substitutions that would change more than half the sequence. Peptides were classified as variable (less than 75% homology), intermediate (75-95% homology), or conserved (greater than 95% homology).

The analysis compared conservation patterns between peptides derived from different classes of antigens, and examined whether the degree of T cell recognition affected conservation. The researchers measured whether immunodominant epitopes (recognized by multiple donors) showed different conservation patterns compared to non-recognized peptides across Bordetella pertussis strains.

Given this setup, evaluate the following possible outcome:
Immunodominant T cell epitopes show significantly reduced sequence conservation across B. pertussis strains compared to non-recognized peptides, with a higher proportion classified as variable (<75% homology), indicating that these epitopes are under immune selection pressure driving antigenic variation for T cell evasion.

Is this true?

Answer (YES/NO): NO